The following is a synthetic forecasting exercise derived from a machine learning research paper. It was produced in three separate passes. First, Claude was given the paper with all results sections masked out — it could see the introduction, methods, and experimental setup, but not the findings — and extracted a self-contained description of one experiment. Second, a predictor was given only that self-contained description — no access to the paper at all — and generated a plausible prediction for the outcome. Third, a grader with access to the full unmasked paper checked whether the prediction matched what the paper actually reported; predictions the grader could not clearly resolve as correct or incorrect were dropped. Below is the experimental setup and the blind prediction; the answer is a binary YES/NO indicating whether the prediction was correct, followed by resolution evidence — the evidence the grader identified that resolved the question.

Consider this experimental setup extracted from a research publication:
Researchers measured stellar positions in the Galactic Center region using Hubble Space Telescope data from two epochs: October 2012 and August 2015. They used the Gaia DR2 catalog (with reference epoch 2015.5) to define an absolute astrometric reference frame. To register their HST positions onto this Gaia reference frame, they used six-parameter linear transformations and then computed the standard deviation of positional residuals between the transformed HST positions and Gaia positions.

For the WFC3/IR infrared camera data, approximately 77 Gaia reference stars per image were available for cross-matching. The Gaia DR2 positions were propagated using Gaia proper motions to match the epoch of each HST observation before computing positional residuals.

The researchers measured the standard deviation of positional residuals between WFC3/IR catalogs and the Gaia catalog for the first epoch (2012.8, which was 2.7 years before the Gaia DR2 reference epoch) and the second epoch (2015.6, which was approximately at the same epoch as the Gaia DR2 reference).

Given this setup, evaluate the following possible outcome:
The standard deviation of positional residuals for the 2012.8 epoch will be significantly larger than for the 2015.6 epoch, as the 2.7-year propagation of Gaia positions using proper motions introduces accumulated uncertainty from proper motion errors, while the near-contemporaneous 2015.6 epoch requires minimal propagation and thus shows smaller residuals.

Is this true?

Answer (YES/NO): YES